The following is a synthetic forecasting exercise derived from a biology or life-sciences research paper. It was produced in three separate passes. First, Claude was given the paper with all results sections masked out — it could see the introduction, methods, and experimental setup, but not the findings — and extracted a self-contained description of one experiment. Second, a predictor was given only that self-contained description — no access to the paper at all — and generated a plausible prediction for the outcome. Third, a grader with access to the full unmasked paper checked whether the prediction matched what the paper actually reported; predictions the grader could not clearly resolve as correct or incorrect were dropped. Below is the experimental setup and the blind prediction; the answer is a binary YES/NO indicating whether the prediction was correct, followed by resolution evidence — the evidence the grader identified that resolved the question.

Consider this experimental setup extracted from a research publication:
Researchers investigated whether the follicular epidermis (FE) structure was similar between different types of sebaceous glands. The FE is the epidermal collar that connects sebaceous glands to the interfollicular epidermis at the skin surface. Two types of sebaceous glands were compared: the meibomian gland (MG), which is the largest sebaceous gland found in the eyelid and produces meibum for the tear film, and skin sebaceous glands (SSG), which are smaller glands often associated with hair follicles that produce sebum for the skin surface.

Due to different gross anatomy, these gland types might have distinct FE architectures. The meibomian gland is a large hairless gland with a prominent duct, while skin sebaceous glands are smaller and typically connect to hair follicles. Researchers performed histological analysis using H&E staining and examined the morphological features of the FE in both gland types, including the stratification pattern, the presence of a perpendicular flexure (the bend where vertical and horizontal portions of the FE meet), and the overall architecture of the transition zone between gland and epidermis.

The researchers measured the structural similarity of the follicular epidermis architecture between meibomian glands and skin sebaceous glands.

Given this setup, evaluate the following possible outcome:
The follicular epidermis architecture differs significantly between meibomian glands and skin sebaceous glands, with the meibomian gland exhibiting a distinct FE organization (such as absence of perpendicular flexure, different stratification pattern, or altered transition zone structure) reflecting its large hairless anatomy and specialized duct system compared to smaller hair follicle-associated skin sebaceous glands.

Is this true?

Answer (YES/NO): NO